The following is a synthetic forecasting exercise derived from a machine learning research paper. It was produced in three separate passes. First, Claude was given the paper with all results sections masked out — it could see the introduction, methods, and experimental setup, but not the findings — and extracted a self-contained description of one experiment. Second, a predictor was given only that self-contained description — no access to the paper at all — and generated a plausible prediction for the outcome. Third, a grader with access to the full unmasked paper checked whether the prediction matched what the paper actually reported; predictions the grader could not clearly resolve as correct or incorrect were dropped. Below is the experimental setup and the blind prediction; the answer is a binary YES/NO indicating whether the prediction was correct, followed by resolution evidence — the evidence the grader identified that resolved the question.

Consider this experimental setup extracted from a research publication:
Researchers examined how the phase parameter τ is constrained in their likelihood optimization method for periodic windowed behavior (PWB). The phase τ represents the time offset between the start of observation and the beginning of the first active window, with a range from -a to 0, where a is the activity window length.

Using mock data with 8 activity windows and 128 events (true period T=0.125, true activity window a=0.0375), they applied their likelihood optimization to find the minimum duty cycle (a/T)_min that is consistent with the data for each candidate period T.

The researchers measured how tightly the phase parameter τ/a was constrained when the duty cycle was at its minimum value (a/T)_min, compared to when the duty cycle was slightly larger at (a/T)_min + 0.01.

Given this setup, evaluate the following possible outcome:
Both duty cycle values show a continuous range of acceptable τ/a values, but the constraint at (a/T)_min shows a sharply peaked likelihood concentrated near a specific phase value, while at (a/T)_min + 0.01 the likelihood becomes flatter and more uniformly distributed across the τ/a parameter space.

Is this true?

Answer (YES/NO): NO